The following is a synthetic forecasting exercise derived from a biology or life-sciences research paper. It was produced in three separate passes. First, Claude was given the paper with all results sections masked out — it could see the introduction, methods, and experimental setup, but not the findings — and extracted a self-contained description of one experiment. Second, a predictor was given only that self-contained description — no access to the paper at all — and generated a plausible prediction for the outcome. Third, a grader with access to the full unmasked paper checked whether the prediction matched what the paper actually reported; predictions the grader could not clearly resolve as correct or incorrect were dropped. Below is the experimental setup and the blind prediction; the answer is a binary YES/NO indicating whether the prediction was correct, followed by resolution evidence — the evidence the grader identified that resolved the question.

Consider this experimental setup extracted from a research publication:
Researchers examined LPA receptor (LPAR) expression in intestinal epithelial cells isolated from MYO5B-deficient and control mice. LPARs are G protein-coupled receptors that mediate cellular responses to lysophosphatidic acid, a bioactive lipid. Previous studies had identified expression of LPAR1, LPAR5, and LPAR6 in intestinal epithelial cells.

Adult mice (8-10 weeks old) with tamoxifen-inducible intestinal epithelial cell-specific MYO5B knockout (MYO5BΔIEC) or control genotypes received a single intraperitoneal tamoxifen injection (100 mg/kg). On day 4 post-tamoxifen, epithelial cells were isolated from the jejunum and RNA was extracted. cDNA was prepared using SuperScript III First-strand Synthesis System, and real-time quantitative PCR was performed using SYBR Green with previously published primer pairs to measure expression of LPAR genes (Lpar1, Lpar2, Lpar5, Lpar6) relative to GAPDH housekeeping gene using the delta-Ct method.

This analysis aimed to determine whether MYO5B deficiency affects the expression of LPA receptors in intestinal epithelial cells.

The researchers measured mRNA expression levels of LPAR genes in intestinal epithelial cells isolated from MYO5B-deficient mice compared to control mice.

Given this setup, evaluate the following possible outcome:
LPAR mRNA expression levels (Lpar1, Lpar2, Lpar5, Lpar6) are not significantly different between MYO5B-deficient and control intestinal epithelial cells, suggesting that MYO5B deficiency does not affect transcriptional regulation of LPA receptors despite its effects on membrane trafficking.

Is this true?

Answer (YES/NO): NO